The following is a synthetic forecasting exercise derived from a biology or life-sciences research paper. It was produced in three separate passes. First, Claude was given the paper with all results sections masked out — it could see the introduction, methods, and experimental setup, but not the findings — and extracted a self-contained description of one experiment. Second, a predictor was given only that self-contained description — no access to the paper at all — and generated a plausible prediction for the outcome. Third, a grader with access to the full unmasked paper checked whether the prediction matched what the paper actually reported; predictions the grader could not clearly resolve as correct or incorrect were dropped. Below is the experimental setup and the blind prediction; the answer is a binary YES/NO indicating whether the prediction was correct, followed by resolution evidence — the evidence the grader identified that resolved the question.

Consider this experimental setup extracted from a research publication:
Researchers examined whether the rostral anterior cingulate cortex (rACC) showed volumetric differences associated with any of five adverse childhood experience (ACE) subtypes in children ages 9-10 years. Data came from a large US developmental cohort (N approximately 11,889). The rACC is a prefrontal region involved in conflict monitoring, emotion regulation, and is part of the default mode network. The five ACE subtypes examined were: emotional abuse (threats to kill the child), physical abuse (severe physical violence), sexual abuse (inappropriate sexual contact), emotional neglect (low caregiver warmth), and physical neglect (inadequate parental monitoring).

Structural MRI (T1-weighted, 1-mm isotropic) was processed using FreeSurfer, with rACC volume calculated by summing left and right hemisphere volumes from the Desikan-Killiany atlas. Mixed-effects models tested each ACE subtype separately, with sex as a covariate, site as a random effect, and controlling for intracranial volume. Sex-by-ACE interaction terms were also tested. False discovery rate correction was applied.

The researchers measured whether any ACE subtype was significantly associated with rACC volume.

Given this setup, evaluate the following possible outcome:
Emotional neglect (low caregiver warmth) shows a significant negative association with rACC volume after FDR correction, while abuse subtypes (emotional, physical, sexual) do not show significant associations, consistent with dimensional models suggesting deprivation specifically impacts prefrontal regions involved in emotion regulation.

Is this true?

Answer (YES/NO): NO